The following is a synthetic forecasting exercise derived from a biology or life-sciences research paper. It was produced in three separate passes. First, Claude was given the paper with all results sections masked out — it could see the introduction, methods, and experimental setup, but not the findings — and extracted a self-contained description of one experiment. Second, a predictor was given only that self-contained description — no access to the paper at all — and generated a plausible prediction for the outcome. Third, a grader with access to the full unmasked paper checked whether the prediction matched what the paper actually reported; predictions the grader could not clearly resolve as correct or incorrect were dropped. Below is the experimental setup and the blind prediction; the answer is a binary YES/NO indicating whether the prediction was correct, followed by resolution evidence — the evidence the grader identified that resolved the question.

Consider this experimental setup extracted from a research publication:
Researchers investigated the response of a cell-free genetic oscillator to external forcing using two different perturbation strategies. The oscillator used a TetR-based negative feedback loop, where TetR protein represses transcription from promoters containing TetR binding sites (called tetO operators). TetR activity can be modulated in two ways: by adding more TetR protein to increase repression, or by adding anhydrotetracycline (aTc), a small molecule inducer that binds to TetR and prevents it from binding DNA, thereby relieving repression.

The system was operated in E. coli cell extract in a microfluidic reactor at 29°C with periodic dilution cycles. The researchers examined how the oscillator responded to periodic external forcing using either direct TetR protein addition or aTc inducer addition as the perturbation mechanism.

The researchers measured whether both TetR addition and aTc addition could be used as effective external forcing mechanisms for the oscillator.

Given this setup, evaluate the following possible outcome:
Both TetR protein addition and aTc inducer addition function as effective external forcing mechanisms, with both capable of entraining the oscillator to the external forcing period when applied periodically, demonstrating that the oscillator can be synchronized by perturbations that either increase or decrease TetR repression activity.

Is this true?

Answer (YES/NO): YES